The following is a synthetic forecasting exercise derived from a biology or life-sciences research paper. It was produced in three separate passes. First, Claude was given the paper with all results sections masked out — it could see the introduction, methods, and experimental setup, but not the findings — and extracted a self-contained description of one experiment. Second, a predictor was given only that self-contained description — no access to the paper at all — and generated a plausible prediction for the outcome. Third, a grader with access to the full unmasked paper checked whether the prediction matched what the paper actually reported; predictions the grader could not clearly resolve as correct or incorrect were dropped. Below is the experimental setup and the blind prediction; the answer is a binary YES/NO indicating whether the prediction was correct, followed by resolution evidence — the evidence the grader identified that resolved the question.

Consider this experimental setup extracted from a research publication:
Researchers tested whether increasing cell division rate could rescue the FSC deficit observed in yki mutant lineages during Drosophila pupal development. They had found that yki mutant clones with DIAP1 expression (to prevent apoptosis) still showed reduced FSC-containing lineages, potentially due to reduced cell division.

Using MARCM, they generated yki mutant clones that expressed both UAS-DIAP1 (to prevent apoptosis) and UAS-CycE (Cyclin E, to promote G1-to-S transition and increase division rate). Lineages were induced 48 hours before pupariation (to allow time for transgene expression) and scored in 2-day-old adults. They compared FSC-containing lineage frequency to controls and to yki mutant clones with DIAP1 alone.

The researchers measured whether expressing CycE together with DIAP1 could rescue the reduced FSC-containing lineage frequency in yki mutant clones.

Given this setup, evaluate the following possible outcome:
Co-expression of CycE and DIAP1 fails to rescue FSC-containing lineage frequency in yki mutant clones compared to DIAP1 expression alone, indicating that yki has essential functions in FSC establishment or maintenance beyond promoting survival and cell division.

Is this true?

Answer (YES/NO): NO